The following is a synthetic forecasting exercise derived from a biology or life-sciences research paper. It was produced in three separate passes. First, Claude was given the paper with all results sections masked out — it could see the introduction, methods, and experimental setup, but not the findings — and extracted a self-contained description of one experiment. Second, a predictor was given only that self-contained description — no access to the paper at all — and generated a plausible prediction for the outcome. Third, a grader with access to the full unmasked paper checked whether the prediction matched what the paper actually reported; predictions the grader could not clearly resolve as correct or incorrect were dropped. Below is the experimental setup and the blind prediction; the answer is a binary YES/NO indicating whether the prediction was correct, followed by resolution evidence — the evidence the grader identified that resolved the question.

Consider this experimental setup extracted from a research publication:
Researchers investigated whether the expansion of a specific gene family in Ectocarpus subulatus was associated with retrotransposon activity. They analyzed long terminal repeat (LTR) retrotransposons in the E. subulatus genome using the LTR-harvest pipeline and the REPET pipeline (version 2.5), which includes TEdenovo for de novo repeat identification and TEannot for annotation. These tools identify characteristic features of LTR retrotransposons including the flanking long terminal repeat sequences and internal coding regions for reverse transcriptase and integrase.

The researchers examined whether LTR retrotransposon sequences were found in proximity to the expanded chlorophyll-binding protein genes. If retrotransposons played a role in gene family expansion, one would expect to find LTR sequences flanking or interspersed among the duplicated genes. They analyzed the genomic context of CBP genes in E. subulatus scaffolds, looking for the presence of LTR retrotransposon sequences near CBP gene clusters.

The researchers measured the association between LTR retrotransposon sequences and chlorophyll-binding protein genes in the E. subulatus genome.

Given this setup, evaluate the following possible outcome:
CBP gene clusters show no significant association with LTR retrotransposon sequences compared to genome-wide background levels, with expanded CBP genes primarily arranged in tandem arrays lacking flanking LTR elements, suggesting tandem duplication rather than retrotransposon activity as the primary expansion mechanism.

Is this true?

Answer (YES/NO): NO